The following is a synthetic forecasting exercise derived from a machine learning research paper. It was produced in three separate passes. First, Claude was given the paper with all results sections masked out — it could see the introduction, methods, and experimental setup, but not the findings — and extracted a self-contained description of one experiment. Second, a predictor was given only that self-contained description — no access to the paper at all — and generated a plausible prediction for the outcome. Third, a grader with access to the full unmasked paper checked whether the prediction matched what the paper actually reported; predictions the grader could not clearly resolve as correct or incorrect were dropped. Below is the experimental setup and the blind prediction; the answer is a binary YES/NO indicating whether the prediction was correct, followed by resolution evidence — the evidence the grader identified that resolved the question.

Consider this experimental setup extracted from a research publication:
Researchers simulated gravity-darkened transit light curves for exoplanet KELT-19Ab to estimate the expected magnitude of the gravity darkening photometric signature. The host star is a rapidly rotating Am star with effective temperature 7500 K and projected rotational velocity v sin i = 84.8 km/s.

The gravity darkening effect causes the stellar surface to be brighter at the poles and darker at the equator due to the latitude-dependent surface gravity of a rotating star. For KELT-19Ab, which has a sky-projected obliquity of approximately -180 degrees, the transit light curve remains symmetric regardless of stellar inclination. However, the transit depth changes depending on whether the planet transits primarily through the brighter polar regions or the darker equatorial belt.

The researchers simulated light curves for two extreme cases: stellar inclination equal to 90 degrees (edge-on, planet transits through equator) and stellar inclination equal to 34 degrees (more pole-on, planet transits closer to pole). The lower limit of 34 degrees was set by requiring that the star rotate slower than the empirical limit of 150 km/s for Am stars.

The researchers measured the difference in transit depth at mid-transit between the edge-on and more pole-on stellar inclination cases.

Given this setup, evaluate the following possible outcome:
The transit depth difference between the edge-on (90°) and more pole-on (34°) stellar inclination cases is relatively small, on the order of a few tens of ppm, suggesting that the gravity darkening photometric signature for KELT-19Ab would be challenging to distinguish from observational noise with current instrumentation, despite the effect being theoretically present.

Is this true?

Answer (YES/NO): NO